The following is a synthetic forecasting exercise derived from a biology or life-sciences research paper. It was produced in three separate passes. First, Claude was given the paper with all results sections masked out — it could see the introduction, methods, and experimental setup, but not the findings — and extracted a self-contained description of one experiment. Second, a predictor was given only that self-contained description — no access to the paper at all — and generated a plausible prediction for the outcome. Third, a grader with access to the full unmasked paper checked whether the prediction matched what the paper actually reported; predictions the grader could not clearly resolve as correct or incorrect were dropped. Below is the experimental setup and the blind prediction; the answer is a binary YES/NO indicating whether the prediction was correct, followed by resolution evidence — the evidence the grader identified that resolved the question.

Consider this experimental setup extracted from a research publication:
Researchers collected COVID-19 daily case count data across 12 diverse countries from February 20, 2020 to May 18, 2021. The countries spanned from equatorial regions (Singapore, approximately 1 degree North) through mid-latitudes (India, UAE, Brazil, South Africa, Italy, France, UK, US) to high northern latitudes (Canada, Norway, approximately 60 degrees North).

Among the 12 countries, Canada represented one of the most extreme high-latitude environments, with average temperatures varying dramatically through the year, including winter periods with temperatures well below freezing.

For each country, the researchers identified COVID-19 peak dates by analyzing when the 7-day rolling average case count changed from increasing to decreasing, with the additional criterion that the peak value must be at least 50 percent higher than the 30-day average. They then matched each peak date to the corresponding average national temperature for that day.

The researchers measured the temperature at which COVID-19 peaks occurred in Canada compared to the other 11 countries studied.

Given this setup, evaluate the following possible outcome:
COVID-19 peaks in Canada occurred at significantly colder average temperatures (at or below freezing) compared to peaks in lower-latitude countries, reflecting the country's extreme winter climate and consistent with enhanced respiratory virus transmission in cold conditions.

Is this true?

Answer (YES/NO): YES